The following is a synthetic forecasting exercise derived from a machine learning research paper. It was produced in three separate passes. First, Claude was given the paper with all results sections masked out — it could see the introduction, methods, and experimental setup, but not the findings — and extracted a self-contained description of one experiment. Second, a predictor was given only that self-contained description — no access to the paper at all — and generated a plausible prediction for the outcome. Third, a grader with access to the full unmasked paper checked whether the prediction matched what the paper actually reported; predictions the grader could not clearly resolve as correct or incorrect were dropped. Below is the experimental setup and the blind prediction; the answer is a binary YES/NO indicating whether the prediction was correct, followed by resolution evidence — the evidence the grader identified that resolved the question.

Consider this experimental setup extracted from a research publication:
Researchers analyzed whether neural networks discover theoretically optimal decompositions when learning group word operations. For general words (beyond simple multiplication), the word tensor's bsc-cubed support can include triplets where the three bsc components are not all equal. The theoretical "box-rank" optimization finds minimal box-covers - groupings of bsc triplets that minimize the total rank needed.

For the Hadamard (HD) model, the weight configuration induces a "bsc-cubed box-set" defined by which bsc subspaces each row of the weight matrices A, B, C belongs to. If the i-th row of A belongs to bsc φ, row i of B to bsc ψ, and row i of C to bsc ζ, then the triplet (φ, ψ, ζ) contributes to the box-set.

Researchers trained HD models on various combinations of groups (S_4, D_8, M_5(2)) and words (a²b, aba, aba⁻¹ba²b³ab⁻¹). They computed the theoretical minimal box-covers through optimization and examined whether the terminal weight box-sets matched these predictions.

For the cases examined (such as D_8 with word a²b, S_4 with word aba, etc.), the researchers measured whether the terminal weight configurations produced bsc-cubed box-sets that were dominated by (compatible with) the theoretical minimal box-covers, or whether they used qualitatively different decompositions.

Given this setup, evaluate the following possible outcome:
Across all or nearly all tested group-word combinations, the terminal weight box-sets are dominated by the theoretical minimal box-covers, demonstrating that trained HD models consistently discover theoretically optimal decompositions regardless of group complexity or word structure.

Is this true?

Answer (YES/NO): NO